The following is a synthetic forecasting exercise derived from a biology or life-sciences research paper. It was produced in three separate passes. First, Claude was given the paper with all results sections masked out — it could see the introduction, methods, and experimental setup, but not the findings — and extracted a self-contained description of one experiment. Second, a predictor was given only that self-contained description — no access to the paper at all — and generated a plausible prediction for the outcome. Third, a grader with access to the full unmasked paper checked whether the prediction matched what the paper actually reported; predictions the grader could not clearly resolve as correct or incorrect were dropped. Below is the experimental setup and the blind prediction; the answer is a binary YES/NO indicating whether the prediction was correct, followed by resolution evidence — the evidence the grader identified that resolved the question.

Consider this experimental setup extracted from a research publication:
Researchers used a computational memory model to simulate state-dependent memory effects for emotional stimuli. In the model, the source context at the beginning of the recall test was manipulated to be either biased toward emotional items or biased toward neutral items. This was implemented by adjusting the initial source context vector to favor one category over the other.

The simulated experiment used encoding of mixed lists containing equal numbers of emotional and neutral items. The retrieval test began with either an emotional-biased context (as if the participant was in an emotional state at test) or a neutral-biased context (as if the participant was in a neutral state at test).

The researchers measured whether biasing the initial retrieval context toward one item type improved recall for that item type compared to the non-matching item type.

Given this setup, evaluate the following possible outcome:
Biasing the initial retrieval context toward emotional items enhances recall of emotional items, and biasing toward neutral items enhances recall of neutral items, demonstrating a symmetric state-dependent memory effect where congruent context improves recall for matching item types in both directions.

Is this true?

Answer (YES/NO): NO